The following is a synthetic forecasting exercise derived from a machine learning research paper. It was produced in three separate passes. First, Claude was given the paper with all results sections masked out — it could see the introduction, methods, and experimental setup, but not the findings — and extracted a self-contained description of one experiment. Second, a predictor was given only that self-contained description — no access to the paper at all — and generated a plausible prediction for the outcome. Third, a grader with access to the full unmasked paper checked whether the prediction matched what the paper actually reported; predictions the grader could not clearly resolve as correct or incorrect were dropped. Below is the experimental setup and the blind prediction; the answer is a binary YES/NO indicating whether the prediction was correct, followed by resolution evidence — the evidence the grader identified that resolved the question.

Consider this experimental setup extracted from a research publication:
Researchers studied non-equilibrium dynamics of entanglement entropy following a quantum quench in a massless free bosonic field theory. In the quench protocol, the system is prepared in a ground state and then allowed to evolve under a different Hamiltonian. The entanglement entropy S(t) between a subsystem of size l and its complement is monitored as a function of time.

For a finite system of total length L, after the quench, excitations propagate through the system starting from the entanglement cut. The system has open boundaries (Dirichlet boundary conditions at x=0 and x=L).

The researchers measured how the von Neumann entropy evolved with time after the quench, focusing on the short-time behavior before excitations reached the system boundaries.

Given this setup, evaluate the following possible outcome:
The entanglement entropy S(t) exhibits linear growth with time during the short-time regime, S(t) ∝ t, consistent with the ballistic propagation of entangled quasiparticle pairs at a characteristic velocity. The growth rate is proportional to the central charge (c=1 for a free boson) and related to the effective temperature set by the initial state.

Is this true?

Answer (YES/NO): YES